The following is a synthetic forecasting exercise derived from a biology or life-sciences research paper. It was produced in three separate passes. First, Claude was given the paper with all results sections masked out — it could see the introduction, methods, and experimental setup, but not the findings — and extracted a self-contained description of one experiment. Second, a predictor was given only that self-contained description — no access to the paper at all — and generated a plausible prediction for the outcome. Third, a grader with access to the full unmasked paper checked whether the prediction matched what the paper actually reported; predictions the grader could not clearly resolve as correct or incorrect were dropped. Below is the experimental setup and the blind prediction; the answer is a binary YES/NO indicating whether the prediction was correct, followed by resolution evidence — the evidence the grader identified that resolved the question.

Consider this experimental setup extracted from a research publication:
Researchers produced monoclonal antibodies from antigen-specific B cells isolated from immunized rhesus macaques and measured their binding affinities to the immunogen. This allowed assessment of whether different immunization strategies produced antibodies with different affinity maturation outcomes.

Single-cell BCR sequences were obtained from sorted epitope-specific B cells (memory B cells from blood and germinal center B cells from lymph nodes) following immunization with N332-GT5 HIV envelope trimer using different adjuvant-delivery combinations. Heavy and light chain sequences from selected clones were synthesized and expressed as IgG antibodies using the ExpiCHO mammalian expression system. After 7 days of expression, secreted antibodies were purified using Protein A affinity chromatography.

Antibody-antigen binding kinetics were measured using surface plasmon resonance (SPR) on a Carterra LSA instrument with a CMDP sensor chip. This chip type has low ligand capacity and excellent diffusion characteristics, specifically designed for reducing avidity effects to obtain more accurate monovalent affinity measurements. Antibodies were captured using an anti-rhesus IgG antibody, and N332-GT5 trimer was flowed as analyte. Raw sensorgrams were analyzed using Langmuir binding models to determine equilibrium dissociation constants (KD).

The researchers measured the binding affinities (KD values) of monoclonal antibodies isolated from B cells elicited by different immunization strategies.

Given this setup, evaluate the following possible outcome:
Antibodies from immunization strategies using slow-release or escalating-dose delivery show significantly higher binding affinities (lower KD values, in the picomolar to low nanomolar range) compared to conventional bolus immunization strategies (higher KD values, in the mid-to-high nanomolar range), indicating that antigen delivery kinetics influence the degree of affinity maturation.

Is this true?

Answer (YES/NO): NO